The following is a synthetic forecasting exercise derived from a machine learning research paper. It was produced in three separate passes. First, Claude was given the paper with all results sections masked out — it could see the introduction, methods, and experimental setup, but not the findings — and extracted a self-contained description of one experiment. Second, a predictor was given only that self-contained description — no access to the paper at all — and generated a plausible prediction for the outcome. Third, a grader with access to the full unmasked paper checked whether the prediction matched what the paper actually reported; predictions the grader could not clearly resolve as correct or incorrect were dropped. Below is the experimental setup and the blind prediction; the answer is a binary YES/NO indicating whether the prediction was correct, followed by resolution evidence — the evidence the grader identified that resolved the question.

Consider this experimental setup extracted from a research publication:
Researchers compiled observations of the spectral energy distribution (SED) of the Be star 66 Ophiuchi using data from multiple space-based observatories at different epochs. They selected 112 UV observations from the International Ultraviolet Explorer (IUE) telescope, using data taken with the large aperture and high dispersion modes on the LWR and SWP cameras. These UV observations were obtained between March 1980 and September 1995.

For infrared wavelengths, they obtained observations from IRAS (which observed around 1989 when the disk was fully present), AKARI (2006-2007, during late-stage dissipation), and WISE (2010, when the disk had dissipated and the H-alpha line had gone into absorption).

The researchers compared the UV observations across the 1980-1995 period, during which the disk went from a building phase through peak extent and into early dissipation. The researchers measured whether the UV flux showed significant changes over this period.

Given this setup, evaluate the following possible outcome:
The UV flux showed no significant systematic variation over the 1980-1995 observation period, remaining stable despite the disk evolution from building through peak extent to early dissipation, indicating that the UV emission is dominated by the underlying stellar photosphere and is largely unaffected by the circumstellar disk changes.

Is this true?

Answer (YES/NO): YES